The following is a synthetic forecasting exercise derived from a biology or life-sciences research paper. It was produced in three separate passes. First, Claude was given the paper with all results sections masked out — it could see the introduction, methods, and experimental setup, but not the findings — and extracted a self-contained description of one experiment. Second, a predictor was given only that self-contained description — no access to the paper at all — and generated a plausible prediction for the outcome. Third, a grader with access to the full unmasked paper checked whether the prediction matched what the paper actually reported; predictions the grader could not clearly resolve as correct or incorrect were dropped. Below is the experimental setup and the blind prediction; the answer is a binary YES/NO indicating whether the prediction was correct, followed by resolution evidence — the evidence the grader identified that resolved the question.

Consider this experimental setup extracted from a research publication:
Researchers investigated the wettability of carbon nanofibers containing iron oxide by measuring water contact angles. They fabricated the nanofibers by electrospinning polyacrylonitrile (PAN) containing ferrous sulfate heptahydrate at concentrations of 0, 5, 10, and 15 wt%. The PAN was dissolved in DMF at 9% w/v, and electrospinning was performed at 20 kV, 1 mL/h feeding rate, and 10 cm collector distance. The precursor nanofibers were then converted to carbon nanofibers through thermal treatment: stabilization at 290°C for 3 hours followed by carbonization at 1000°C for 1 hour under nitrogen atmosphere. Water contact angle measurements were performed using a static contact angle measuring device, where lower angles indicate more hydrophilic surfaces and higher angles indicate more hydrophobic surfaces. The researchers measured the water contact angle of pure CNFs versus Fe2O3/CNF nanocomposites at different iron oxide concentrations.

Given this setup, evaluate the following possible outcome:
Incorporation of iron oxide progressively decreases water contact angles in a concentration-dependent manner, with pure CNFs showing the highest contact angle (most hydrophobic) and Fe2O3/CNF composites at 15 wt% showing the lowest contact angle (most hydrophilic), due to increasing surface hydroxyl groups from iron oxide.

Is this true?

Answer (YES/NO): NO